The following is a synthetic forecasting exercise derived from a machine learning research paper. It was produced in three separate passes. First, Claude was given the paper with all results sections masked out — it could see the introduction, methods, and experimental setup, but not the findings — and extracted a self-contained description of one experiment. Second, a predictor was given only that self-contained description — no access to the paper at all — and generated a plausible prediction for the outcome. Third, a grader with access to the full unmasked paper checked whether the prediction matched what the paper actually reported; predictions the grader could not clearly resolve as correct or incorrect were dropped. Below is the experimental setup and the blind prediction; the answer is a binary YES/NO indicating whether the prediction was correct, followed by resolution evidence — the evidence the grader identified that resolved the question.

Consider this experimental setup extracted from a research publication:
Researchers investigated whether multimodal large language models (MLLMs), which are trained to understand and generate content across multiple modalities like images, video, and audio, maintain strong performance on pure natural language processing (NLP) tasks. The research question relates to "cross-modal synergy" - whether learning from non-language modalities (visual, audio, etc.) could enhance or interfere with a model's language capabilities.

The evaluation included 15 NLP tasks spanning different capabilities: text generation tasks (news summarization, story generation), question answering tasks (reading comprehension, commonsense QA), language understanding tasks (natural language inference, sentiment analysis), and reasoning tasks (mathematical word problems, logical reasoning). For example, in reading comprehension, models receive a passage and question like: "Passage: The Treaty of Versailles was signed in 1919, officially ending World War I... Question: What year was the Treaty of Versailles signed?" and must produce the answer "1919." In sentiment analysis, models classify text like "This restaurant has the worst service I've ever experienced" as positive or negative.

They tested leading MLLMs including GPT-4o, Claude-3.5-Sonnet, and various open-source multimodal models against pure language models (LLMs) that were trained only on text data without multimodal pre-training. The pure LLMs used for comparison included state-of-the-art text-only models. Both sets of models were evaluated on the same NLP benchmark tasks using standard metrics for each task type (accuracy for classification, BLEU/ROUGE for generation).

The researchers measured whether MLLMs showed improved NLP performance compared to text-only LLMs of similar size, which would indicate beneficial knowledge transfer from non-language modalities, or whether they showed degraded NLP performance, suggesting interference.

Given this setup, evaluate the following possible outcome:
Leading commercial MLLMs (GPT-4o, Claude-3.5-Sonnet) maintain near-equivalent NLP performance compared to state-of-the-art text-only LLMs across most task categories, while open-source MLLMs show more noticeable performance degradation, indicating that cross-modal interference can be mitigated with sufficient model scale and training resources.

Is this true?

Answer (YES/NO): NO